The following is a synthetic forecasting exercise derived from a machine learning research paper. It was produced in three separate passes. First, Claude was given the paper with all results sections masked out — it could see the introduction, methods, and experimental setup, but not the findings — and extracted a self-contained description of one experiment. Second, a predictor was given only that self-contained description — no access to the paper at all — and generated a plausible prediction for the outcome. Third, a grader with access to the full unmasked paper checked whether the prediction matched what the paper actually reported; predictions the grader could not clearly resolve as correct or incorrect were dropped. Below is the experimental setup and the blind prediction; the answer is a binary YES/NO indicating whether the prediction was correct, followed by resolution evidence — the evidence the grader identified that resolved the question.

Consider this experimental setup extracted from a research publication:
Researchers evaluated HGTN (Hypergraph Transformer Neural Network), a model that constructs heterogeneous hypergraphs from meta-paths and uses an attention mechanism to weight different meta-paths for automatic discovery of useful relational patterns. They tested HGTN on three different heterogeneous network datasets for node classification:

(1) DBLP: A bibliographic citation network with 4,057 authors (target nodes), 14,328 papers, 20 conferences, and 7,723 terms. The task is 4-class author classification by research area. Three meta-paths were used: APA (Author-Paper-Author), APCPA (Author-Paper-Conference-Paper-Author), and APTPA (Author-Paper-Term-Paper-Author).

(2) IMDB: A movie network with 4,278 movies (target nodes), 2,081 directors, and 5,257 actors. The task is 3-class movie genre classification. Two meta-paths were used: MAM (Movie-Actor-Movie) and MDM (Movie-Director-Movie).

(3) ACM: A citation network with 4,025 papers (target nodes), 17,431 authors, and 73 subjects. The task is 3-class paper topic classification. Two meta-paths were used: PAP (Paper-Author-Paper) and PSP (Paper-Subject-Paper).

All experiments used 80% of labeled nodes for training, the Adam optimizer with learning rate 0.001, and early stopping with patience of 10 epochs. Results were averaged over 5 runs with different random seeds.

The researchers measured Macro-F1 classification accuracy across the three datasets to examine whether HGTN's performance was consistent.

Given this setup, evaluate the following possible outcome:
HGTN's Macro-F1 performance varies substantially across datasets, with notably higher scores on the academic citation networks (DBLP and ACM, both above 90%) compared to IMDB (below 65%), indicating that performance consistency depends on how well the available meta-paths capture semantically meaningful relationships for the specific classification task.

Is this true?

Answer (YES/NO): YES